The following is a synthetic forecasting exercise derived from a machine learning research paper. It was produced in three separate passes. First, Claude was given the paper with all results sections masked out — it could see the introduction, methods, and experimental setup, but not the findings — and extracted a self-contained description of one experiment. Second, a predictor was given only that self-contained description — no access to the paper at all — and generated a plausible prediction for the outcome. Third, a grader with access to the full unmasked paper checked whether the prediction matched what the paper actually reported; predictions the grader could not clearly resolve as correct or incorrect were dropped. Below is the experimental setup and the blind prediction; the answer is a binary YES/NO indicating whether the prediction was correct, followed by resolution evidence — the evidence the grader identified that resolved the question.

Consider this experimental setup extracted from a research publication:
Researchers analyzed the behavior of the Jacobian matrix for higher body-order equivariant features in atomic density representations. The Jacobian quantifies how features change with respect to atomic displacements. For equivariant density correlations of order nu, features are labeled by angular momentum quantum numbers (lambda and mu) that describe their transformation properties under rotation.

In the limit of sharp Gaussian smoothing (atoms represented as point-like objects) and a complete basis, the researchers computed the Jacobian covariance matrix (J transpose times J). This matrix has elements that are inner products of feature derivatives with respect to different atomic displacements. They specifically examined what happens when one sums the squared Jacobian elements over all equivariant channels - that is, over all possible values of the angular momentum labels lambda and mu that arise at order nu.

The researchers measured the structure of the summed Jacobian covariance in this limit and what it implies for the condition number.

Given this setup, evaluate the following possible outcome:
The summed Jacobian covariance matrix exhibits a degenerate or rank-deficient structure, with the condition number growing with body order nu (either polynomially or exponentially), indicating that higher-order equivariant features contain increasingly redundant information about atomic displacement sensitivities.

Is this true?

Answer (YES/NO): NO